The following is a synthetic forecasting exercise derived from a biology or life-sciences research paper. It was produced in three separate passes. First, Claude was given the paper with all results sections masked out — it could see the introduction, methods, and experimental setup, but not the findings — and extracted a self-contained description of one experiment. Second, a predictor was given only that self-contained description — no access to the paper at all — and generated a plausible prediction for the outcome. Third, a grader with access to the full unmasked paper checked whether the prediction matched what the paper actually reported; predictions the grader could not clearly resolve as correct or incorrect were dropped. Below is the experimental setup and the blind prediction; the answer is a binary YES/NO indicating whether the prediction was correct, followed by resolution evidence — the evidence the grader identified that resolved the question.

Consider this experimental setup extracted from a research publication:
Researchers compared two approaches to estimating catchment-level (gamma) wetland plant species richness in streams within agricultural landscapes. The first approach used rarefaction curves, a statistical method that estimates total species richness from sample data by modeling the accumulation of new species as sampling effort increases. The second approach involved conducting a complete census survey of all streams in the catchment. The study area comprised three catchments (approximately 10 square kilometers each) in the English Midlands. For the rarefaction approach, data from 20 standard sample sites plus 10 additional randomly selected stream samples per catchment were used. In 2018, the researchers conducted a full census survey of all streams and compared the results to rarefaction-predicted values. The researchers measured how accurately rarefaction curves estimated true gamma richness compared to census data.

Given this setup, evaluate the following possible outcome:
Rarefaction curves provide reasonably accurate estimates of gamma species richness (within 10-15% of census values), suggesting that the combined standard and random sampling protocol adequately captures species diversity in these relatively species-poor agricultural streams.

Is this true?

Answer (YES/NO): NO